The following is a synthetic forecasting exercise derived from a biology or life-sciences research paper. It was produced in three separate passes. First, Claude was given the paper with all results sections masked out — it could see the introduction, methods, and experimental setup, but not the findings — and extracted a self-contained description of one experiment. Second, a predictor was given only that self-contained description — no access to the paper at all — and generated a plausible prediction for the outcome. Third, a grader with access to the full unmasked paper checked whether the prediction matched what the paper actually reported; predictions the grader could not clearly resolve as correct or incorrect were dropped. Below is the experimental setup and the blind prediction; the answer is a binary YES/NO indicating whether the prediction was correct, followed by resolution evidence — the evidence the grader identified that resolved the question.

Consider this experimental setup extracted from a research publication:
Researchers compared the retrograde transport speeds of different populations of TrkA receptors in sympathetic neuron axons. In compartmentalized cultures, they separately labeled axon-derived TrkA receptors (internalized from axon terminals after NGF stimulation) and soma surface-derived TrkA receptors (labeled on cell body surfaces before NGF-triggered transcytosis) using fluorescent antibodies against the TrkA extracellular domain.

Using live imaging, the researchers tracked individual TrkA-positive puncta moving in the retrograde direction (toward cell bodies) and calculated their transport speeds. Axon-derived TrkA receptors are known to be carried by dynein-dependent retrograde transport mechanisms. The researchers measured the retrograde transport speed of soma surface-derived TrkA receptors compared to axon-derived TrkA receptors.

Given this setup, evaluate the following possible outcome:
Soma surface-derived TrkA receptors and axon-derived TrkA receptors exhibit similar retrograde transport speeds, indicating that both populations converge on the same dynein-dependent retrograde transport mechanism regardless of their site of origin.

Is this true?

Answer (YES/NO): NO